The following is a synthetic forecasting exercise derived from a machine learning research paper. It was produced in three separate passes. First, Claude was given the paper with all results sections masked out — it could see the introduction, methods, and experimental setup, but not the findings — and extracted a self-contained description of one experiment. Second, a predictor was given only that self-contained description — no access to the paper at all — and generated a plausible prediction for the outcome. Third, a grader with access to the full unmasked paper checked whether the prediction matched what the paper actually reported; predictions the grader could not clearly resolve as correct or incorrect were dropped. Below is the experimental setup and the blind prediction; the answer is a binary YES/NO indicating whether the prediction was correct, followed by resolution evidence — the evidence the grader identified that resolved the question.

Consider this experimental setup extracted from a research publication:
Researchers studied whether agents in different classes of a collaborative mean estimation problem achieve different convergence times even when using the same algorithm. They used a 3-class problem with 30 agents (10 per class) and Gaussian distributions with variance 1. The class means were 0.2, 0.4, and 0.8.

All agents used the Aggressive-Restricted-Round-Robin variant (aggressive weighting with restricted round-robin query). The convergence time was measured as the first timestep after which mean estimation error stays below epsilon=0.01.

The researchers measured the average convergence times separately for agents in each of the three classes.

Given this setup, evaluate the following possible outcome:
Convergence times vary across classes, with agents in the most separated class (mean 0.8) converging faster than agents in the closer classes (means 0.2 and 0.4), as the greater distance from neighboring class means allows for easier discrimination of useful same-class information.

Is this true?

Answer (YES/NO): YES